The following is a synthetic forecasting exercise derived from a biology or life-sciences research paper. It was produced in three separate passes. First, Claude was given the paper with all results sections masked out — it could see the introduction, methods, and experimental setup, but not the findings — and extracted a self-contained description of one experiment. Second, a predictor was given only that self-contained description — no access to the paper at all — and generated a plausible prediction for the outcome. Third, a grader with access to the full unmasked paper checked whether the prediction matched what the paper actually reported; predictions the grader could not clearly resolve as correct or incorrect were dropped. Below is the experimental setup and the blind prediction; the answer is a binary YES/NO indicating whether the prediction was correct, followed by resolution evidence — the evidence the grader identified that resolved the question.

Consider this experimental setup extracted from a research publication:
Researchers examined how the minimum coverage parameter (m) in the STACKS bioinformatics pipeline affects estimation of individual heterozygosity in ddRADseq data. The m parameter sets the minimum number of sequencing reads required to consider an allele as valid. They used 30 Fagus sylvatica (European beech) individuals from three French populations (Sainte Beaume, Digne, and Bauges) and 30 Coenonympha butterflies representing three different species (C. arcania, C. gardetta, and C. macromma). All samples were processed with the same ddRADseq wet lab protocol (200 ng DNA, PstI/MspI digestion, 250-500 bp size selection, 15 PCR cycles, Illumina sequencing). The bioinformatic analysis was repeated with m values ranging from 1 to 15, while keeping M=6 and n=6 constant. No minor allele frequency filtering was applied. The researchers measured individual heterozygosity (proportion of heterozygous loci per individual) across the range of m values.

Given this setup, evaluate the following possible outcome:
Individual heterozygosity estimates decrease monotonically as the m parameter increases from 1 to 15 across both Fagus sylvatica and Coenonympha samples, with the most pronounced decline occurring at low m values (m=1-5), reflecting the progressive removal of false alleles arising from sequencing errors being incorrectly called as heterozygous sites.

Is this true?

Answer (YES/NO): NO